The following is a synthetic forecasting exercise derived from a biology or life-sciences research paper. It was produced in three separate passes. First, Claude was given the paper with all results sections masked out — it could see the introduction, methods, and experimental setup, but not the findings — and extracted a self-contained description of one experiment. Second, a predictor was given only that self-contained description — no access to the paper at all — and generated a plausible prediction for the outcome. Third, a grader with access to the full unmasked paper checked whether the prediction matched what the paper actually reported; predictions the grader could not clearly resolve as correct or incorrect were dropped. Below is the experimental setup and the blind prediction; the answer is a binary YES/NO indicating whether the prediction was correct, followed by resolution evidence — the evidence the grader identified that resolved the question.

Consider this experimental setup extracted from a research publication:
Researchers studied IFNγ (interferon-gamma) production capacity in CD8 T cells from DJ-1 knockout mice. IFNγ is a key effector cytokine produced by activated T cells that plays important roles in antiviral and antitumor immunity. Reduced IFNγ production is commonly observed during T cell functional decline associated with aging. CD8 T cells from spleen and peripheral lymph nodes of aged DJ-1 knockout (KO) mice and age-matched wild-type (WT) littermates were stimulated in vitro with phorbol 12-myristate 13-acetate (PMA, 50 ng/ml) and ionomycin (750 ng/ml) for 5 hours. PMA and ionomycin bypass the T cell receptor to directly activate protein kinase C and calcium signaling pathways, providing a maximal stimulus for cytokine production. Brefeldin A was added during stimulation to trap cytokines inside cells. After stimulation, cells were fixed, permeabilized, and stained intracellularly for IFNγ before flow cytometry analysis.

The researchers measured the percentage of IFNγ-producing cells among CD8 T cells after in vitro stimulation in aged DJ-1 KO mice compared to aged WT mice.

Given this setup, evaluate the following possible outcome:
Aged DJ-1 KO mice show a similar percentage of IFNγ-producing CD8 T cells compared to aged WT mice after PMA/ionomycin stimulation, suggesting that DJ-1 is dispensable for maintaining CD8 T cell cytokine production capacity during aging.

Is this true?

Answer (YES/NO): NO